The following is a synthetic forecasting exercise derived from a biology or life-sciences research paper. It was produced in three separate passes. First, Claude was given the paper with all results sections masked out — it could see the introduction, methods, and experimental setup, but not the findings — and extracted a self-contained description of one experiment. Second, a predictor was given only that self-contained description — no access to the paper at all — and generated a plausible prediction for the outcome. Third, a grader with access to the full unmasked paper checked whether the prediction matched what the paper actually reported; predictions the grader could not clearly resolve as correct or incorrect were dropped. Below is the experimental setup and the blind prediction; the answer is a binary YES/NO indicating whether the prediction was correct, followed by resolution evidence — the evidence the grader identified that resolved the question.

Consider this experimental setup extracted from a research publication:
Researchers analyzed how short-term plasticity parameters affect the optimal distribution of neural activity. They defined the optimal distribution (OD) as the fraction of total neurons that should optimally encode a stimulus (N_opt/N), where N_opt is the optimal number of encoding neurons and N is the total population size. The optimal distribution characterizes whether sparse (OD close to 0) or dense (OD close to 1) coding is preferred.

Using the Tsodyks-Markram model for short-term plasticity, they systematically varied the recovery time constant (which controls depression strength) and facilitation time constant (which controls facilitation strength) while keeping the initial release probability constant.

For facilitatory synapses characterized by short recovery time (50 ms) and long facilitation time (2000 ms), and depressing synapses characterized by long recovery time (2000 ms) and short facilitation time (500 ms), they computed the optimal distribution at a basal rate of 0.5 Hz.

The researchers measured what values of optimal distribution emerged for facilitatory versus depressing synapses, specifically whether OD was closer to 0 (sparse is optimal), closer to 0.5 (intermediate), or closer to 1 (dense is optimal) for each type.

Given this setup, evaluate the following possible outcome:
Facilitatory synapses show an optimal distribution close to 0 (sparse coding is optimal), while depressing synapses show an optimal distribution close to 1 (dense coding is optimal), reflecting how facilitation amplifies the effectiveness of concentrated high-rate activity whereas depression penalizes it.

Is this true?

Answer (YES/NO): YES